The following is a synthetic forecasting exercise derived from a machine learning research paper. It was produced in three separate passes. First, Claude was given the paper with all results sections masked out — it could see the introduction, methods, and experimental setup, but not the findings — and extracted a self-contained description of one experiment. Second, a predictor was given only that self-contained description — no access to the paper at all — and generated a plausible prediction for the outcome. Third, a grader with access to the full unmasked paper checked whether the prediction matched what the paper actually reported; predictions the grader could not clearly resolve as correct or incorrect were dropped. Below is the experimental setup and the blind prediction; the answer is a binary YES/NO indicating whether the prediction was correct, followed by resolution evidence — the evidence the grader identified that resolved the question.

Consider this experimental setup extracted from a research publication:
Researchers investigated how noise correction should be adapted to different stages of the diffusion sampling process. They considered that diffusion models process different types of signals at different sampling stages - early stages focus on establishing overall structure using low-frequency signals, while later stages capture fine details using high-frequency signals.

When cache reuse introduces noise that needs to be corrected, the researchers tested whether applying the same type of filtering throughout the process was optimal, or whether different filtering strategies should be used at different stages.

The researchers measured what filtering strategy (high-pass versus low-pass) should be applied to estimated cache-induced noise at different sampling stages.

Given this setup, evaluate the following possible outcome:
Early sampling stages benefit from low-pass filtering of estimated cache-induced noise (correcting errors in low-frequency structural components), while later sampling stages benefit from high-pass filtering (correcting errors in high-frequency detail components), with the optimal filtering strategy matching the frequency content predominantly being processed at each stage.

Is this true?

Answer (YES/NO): NO